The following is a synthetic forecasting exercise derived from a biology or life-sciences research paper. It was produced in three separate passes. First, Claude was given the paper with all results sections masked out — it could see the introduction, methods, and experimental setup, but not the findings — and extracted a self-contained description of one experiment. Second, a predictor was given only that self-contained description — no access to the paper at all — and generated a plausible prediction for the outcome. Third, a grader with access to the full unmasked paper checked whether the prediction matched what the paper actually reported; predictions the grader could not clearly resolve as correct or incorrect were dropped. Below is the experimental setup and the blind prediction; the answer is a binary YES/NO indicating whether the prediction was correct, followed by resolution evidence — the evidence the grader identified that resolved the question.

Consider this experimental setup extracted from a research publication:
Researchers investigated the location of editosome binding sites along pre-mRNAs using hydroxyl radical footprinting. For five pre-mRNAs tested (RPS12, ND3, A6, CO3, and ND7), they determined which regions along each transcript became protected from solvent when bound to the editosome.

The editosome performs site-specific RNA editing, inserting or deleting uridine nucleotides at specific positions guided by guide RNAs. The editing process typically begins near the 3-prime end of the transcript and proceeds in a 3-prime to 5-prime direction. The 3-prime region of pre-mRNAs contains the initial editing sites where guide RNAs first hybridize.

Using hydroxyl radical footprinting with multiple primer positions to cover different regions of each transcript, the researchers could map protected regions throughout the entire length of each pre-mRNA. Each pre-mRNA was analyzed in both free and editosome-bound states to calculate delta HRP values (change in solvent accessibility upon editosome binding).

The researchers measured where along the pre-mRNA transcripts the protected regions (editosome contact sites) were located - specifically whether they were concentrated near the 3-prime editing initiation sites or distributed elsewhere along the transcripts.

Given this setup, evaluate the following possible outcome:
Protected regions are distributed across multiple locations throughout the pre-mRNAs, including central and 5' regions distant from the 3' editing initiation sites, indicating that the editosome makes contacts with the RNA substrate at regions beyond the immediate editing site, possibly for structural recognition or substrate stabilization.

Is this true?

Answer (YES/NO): YES